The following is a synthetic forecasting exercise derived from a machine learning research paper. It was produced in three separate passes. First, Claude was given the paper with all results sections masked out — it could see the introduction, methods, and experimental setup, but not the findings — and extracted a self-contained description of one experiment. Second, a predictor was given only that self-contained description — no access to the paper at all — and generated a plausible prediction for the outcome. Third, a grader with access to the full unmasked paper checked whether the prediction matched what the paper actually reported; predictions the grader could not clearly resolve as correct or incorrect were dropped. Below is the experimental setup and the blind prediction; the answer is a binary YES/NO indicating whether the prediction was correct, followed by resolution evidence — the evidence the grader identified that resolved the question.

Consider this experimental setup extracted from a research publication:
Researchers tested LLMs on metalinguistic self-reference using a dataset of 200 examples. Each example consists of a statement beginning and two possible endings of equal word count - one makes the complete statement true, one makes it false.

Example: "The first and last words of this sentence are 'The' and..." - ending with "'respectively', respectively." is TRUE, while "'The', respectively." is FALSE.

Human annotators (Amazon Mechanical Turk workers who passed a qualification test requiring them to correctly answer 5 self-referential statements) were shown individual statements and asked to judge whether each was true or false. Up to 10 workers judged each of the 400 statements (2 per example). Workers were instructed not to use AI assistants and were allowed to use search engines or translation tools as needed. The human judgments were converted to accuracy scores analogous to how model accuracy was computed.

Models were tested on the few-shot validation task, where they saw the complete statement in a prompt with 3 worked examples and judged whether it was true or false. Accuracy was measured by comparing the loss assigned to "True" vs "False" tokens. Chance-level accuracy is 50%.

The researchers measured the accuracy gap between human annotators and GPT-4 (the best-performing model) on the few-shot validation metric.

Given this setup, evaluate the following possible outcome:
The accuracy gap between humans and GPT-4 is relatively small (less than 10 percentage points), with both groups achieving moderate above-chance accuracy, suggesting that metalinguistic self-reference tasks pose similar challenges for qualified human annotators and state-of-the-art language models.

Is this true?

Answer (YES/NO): NO